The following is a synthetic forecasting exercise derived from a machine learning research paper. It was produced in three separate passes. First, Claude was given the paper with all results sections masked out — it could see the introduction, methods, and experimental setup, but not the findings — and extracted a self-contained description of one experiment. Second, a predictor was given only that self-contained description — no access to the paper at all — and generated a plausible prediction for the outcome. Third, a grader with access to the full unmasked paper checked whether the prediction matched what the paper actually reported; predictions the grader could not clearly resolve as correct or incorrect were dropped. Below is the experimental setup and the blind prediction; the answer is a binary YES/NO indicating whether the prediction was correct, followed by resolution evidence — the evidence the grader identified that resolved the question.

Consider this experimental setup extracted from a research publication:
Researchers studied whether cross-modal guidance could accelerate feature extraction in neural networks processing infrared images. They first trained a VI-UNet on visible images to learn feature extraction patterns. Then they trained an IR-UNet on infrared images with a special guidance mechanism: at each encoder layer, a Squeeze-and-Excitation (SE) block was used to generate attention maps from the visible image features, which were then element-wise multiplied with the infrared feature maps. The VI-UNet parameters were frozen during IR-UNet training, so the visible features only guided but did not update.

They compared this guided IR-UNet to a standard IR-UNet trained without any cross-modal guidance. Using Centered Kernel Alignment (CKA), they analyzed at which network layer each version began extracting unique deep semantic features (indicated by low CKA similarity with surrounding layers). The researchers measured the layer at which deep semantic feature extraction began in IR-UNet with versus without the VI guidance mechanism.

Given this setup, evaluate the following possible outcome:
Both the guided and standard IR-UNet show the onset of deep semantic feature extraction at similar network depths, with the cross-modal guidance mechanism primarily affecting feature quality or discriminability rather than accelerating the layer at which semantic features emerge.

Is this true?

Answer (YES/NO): NO